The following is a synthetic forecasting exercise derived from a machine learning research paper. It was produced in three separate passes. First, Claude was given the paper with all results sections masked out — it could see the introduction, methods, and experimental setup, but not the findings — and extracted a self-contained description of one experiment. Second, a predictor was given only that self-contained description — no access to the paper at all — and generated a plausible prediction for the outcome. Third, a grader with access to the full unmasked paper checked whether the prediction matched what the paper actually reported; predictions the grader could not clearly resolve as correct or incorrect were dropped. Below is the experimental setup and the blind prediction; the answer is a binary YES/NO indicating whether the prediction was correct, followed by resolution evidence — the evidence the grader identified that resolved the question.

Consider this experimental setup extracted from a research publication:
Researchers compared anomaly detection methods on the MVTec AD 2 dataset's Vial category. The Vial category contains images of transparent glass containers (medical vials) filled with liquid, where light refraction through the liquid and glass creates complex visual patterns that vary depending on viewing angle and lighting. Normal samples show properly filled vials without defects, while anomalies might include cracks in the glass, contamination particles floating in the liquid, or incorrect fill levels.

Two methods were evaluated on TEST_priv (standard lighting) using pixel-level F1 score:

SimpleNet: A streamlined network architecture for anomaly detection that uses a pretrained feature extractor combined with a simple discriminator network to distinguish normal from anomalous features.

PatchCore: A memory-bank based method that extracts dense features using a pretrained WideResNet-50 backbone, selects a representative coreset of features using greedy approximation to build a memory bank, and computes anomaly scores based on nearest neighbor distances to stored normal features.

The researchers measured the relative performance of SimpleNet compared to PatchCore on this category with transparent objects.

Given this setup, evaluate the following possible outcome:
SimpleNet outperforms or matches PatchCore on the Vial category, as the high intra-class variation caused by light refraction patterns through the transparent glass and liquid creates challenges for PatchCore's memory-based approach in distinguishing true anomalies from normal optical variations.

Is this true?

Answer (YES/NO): YES